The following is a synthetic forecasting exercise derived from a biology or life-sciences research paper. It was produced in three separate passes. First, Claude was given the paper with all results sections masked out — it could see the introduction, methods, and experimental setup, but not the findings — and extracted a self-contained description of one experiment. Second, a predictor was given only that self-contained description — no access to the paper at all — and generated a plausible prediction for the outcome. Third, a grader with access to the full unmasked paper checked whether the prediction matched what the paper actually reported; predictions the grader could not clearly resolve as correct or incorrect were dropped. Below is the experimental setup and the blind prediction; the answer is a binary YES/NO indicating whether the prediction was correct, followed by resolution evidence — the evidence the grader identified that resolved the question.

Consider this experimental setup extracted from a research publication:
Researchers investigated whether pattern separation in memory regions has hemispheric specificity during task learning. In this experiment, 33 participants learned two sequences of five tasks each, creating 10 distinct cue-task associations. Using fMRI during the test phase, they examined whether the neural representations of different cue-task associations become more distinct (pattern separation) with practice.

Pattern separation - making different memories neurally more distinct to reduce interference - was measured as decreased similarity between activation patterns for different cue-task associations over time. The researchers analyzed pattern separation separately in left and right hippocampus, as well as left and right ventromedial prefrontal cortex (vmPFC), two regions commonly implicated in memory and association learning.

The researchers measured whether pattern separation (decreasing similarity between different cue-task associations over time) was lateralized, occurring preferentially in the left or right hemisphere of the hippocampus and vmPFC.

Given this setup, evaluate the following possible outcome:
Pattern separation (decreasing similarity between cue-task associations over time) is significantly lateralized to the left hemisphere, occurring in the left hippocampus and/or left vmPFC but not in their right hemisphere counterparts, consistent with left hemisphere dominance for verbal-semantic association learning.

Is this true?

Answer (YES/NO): YES